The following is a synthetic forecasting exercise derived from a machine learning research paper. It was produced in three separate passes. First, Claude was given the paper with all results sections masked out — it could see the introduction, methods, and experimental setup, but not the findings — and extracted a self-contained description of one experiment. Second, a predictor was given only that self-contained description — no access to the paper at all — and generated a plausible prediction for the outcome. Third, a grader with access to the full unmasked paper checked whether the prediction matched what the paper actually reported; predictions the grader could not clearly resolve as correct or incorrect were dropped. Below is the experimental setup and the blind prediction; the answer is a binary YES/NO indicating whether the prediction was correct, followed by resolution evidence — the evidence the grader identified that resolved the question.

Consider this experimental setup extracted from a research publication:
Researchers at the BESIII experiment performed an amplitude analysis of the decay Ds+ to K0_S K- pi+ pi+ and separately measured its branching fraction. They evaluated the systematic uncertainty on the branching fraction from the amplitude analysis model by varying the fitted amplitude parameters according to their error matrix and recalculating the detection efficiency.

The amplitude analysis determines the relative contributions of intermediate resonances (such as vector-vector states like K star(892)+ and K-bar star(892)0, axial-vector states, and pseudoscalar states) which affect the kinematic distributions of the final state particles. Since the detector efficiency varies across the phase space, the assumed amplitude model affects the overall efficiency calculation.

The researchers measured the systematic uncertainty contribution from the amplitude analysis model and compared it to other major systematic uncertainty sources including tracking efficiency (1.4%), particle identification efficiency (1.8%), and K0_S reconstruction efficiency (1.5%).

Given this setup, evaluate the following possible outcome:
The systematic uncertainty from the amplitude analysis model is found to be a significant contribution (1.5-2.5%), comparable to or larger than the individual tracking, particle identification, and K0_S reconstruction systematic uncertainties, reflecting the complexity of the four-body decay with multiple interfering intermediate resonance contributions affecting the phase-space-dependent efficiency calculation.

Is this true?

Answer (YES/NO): NO